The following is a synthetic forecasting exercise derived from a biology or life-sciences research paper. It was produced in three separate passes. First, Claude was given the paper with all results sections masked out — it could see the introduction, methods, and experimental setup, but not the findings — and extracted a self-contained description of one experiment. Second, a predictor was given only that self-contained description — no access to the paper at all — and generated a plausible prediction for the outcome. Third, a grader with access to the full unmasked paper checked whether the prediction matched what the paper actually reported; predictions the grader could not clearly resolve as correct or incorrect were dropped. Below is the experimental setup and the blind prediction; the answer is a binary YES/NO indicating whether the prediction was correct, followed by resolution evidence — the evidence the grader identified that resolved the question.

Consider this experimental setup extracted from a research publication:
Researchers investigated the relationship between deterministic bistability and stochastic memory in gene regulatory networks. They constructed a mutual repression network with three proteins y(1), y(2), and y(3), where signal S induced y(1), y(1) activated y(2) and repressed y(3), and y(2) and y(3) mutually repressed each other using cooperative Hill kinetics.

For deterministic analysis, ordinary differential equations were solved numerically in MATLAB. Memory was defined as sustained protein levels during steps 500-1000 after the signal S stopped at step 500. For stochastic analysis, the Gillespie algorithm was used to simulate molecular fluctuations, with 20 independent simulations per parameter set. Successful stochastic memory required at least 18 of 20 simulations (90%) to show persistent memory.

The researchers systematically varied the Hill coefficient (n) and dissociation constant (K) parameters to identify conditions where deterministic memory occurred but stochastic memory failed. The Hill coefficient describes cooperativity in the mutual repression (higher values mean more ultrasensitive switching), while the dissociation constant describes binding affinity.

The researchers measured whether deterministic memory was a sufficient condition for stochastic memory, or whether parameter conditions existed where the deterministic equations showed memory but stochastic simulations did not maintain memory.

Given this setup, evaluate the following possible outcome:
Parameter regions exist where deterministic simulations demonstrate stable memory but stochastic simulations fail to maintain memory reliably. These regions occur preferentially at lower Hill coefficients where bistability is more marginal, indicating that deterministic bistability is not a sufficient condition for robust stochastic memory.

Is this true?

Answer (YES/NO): YES